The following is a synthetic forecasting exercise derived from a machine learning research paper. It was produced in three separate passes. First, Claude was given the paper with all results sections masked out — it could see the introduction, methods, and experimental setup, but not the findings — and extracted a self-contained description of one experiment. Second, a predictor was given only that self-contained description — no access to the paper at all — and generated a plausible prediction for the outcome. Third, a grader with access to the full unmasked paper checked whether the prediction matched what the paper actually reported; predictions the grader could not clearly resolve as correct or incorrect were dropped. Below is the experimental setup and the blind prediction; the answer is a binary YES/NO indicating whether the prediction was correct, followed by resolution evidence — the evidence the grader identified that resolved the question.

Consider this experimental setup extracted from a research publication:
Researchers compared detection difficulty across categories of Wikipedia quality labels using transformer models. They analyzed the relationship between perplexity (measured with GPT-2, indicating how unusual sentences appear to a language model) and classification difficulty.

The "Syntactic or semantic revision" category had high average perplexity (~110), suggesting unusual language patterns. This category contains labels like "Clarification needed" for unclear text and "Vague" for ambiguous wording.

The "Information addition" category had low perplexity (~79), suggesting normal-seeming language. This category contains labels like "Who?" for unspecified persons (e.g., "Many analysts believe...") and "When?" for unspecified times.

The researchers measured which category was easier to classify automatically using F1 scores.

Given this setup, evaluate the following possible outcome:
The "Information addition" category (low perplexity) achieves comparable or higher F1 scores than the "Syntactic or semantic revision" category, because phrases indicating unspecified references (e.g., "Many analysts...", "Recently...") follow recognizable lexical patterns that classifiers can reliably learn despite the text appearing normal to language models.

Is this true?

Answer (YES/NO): YES